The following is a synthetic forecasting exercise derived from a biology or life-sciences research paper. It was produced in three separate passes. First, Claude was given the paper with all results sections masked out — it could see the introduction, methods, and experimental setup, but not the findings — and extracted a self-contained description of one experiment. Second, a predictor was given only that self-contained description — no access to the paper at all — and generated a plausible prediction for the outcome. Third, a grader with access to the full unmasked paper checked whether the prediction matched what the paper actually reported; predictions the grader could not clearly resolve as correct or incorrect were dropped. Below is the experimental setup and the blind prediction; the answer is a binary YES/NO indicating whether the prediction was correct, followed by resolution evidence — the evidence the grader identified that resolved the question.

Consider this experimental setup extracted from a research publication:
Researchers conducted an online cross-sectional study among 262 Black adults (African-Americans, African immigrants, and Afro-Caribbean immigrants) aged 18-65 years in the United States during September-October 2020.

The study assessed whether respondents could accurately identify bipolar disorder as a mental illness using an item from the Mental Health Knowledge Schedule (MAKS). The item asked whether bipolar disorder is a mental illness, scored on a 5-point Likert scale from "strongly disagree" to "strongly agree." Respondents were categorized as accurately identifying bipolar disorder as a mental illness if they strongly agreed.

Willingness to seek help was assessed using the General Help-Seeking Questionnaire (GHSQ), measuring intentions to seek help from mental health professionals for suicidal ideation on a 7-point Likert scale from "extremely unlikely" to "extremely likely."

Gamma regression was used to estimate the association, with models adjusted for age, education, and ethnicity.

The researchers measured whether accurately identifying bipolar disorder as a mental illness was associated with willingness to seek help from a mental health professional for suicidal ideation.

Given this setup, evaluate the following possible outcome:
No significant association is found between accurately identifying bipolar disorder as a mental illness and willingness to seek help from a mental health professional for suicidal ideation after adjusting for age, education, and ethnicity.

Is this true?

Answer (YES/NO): NO